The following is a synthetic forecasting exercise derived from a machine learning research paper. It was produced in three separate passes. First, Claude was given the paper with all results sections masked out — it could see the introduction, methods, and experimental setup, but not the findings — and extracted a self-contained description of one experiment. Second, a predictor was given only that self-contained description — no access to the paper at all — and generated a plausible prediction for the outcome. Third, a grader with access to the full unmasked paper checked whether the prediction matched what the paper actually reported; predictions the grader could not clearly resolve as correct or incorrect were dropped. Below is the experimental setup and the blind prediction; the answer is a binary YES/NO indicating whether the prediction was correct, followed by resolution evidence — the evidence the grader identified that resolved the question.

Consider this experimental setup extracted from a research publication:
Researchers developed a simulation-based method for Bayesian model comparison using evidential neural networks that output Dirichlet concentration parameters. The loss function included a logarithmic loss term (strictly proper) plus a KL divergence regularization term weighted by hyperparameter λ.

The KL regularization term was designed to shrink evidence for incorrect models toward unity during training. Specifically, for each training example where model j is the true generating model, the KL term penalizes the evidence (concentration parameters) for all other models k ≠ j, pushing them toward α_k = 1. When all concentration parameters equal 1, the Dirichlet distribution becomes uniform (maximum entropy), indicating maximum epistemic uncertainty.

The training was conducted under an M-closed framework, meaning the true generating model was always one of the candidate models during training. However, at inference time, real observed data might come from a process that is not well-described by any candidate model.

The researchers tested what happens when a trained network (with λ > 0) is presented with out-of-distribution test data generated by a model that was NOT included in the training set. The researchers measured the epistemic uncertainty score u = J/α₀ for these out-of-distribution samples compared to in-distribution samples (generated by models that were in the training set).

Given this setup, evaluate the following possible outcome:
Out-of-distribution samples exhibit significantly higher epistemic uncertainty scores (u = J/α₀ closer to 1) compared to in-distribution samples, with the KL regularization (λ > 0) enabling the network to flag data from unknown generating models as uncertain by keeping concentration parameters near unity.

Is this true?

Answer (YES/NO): YES